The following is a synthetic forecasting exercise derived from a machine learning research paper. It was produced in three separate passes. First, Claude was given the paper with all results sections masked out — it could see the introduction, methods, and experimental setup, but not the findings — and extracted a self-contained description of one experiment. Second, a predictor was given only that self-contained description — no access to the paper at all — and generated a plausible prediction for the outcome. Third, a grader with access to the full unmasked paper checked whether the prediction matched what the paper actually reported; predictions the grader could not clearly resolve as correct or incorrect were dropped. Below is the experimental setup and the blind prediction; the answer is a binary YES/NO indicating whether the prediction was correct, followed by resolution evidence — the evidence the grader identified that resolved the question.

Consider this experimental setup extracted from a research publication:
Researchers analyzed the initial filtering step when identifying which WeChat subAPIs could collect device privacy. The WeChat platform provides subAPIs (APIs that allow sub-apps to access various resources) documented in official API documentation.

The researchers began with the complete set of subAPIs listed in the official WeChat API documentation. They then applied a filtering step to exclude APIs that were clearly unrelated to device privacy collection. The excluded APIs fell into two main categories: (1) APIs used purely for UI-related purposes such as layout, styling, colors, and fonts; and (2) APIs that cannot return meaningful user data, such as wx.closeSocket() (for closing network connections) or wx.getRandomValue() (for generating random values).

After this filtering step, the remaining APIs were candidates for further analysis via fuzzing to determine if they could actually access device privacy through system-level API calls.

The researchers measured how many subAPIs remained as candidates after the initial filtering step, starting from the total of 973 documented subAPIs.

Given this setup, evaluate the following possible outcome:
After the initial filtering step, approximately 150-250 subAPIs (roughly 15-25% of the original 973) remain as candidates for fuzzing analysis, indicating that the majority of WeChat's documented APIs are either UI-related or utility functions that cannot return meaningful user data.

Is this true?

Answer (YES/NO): YES